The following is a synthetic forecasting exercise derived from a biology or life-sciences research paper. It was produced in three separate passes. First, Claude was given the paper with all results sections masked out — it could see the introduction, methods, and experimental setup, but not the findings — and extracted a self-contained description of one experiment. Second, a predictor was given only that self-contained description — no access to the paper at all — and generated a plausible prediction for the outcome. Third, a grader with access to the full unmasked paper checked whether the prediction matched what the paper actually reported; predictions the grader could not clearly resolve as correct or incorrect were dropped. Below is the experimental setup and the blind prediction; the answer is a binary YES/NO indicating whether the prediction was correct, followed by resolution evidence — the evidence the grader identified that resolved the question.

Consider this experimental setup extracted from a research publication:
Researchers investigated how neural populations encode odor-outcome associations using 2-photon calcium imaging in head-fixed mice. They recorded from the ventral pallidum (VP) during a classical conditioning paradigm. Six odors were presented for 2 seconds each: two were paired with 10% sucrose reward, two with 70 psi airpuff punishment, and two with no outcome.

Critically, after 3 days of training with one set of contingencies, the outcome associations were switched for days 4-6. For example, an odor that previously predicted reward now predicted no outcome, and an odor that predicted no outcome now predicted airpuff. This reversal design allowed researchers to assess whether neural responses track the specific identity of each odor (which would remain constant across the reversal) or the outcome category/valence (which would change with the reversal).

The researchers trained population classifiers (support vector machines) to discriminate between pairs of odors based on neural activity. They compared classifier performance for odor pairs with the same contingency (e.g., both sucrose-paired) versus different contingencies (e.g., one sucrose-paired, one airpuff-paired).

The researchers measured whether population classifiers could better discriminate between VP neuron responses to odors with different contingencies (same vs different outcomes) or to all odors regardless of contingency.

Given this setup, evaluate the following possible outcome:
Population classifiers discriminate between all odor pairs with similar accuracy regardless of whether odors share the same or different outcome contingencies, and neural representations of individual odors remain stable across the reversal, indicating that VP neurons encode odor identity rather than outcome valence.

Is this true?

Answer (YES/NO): NO